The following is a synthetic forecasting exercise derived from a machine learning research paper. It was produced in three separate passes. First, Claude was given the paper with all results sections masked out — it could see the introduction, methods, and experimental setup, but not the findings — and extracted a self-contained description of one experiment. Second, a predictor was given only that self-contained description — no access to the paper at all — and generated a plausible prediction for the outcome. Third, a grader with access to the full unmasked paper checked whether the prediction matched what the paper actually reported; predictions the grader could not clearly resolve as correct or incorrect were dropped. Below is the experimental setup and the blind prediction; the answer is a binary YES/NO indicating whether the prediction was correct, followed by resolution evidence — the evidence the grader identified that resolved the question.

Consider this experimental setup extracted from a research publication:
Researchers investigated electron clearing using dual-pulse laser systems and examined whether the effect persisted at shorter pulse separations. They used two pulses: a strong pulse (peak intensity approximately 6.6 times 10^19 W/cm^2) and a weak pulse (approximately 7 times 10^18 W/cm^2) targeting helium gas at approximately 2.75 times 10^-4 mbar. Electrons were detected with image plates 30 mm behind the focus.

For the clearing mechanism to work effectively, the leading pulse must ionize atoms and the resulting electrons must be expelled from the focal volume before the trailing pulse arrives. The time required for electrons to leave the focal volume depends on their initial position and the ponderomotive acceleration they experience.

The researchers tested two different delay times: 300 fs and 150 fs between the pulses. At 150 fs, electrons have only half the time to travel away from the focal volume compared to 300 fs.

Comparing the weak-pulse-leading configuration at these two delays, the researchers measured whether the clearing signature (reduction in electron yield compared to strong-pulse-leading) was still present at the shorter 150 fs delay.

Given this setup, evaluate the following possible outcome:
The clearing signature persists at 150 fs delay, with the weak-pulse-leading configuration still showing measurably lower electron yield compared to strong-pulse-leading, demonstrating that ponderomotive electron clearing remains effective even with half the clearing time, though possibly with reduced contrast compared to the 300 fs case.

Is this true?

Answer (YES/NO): NO